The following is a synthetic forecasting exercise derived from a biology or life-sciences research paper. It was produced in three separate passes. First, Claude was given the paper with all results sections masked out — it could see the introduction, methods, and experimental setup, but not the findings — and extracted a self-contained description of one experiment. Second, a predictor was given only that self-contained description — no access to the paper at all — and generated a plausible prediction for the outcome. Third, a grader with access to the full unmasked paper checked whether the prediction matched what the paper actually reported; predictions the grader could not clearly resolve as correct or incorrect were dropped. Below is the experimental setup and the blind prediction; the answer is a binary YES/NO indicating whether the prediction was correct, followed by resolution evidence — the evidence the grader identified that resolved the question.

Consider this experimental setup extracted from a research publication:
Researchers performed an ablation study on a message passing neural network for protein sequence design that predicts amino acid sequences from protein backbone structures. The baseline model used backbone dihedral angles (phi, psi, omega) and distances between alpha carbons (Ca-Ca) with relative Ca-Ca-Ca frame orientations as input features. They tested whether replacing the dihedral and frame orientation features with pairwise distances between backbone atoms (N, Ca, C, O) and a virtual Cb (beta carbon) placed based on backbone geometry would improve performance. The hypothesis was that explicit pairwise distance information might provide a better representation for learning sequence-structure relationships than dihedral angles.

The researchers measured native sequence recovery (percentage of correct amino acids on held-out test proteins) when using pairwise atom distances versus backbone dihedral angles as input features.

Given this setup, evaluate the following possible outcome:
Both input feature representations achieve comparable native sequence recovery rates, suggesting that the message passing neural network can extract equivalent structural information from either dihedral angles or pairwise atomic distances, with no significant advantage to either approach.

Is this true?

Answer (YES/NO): NO